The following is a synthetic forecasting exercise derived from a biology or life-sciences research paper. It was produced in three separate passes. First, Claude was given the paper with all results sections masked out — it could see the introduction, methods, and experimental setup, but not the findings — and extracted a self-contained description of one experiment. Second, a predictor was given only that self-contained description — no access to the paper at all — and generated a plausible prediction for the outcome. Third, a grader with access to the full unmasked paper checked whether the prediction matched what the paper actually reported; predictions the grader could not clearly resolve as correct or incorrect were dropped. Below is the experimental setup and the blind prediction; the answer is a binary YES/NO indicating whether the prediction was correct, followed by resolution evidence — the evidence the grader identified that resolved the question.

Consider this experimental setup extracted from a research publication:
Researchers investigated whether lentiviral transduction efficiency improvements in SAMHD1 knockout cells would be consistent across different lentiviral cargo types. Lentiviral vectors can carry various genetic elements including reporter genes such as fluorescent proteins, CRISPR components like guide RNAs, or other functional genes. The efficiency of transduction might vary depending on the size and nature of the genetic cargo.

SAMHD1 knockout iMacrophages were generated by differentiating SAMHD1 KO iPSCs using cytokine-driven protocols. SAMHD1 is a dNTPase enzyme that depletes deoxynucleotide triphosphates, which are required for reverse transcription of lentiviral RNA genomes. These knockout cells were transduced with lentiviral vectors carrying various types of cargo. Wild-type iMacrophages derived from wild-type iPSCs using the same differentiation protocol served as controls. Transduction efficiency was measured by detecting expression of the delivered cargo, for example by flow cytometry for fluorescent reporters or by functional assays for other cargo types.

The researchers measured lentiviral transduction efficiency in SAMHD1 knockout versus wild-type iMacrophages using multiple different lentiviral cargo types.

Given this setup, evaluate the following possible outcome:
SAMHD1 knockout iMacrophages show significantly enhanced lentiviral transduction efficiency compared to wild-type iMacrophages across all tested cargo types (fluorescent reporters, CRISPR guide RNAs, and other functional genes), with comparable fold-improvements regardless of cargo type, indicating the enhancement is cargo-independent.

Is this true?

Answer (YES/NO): NO